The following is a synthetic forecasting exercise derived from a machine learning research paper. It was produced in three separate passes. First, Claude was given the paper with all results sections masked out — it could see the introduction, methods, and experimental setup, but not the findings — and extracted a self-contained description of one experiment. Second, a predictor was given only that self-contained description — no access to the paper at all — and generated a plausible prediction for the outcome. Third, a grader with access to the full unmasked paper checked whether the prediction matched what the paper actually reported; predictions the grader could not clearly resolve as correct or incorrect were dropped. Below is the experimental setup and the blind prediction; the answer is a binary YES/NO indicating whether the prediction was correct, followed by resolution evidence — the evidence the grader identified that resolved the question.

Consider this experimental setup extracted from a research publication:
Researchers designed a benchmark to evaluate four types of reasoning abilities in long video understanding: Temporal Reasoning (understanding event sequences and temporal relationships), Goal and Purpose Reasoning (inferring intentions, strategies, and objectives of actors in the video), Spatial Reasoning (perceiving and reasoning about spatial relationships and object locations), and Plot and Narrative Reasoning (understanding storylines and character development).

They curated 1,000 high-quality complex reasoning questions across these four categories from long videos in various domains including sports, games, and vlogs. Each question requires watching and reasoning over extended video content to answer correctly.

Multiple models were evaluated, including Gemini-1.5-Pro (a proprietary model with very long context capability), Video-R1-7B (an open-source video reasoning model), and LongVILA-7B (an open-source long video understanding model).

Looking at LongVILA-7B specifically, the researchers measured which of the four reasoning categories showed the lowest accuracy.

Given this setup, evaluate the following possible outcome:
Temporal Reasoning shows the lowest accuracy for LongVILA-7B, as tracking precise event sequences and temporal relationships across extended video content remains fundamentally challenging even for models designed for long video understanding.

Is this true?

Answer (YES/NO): NO